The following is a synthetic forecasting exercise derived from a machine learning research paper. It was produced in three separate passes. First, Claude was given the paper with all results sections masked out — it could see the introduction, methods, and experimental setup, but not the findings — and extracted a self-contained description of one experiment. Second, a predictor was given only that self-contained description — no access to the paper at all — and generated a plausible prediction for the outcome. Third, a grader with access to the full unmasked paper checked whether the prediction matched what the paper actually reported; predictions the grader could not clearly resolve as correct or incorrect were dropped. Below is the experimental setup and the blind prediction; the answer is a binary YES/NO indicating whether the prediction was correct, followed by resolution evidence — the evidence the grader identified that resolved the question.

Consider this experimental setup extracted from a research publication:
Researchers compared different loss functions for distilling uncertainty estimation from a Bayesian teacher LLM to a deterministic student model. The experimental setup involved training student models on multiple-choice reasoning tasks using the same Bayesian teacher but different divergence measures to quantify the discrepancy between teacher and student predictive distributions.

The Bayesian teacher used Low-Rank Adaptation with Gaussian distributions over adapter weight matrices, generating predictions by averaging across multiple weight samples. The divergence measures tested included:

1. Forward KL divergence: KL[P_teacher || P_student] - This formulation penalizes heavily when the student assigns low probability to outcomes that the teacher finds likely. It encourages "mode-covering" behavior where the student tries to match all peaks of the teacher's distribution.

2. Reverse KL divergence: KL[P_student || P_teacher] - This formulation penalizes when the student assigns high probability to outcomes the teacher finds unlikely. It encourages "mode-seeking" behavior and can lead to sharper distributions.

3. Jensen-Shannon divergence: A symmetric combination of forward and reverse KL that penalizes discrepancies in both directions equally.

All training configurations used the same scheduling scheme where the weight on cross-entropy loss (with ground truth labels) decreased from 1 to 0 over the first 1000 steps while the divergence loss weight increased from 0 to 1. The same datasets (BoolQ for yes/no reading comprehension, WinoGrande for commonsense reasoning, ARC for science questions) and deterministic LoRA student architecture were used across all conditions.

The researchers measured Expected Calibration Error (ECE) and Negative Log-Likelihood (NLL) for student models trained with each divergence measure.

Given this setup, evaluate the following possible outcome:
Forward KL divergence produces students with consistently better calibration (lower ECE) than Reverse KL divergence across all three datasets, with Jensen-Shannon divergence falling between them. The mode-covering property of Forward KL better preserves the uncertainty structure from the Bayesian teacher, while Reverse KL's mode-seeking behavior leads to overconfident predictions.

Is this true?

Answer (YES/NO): NO